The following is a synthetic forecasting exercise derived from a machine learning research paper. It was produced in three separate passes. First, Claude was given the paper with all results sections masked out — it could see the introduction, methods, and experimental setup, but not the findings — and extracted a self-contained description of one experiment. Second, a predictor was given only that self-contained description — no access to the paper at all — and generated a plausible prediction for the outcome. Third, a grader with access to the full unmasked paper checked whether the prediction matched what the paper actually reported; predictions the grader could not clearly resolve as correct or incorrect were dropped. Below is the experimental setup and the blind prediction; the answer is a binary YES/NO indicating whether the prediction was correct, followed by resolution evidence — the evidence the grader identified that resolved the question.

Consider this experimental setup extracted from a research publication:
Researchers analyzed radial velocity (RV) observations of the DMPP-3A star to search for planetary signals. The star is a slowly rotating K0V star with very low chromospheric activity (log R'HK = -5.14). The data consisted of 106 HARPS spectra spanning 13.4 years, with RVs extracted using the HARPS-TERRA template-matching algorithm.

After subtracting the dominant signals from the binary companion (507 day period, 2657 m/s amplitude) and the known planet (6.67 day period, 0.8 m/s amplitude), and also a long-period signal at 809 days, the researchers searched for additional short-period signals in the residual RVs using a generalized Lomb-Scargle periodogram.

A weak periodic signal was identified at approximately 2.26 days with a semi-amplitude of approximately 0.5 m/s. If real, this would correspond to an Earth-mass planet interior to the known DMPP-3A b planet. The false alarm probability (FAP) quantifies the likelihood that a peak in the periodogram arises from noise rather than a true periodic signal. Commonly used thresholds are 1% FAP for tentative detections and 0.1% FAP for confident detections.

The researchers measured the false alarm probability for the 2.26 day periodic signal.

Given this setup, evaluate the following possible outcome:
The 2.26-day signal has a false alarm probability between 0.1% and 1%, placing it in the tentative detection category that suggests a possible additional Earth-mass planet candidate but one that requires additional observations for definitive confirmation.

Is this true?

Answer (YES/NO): YES